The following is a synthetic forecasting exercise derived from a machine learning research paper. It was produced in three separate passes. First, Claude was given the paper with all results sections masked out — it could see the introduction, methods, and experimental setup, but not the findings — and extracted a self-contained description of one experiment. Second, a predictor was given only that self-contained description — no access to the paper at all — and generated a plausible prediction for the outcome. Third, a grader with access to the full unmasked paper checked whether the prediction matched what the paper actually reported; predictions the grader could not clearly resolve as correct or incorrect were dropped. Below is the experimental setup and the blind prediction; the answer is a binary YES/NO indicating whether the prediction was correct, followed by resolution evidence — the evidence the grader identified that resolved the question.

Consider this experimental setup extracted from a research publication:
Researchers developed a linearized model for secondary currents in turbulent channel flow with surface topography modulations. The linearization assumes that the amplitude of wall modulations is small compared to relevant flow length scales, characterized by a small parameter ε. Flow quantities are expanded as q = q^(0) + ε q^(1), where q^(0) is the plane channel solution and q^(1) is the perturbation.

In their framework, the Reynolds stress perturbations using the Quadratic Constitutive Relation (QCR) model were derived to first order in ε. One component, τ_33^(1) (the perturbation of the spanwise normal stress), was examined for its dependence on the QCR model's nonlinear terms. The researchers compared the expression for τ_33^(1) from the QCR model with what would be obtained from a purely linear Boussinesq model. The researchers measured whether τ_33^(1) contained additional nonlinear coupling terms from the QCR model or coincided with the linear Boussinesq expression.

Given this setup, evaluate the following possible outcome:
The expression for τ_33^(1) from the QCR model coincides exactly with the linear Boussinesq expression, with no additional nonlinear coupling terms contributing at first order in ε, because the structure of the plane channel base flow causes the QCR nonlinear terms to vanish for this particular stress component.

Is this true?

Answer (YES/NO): YES